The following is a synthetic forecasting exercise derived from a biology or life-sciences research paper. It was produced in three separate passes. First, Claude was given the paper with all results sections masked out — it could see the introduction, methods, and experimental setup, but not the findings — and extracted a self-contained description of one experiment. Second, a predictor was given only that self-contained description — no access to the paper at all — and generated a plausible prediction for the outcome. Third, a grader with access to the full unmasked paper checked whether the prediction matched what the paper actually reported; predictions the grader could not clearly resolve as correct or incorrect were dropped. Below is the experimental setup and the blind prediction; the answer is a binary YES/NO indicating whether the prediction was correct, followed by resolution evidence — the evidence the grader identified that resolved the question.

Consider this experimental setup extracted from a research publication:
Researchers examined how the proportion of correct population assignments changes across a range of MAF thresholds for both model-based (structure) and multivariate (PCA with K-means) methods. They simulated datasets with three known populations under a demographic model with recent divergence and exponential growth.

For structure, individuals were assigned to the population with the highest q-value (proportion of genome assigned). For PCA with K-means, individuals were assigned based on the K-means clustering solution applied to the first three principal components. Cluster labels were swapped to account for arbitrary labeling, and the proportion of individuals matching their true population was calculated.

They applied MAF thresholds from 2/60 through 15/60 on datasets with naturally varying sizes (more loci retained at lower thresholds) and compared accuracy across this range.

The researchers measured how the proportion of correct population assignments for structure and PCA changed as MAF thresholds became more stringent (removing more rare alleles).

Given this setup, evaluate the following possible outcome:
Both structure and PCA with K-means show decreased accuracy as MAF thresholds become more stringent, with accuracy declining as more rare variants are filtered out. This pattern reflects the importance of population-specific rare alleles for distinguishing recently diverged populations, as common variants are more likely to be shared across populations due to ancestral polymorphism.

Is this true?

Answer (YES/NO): YES